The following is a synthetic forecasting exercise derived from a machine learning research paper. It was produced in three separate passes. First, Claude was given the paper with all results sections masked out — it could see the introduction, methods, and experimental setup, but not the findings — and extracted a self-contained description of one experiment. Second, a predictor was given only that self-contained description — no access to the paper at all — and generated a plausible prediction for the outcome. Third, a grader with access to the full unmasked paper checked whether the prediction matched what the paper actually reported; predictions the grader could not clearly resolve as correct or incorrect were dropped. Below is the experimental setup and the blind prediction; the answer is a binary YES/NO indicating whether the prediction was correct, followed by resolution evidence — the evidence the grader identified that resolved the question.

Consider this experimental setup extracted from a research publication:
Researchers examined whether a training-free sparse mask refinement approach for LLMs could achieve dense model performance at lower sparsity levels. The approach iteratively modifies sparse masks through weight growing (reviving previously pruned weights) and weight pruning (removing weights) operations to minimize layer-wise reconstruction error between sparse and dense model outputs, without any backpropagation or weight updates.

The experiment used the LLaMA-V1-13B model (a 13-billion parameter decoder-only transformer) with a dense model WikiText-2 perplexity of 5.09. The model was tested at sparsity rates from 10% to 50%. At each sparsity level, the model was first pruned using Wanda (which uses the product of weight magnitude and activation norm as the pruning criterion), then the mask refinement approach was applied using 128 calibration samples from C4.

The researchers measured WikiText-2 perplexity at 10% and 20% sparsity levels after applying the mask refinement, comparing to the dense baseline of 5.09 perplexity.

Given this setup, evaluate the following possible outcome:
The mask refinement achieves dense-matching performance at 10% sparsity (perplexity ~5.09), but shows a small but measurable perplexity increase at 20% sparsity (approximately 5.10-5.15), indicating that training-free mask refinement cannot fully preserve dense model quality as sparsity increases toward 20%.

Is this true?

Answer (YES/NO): YES